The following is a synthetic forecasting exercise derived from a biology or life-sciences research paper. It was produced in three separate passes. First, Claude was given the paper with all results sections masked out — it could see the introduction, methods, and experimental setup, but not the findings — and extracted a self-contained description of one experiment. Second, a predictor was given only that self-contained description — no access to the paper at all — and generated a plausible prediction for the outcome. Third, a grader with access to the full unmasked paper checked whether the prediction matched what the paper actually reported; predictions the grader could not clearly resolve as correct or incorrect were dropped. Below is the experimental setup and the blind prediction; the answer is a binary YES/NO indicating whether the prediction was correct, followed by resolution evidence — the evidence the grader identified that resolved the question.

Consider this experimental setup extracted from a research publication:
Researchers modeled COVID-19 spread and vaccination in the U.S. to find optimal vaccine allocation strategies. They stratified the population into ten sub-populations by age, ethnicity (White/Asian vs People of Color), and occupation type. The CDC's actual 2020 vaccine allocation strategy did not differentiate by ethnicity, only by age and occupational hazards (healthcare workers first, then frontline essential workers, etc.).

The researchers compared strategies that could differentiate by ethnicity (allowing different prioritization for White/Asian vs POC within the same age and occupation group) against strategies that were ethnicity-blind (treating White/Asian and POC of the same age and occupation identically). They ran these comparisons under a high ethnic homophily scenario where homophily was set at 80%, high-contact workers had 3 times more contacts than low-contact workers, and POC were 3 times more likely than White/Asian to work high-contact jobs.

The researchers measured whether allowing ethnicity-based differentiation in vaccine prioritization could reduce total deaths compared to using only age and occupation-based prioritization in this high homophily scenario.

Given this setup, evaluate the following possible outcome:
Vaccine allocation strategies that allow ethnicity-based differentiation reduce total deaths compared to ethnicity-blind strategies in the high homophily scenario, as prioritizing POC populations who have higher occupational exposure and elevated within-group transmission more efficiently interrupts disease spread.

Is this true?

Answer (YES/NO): NO